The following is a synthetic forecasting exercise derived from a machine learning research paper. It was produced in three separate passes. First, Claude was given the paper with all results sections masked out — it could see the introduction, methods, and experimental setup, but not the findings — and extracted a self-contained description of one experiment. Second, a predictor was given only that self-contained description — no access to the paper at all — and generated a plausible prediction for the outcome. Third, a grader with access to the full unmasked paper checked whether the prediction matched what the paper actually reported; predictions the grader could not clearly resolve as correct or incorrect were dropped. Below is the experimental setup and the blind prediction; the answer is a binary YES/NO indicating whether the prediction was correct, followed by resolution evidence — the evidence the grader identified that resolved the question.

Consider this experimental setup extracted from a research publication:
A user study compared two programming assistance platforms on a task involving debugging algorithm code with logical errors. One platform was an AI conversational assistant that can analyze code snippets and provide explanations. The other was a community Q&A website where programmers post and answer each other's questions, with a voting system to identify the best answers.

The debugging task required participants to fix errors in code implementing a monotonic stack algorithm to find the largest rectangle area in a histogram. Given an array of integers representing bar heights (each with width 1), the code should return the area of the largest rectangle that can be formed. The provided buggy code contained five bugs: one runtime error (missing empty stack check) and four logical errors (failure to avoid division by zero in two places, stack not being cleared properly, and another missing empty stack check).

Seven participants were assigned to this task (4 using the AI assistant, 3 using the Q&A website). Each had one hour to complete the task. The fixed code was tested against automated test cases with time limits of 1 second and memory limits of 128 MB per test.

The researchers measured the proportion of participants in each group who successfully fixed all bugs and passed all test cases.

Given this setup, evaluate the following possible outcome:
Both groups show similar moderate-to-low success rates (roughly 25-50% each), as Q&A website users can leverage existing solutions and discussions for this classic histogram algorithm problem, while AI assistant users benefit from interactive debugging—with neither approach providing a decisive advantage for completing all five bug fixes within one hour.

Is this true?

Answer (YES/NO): NO